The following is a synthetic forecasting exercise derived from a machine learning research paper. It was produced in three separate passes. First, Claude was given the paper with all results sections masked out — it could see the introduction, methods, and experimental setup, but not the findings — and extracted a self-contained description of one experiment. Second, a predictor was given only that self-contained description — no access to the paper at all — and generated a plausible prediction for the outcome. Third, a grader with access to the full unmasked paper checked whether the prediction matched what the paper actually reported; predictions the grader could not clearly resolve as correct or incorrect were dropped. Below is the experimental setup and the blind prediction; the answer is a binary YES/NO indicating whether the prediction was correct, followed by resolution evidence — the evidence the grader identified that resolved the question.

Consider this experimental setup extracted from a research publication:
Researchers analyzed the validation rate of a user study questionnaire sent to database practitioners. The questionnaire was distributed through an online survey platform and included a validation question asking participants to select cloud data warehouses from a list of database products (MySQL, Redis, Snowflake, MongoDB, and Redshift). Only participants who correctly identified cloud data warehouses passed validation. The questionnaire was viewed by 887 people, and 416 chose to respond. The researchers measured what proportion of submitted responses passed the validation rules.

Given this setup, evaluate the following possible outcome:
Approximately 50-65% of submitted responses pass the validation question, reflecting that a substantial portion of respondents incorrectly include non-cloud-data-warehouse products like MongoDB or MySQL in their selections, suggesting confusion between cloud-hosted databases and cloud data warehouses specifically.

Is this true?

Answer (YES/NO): NO